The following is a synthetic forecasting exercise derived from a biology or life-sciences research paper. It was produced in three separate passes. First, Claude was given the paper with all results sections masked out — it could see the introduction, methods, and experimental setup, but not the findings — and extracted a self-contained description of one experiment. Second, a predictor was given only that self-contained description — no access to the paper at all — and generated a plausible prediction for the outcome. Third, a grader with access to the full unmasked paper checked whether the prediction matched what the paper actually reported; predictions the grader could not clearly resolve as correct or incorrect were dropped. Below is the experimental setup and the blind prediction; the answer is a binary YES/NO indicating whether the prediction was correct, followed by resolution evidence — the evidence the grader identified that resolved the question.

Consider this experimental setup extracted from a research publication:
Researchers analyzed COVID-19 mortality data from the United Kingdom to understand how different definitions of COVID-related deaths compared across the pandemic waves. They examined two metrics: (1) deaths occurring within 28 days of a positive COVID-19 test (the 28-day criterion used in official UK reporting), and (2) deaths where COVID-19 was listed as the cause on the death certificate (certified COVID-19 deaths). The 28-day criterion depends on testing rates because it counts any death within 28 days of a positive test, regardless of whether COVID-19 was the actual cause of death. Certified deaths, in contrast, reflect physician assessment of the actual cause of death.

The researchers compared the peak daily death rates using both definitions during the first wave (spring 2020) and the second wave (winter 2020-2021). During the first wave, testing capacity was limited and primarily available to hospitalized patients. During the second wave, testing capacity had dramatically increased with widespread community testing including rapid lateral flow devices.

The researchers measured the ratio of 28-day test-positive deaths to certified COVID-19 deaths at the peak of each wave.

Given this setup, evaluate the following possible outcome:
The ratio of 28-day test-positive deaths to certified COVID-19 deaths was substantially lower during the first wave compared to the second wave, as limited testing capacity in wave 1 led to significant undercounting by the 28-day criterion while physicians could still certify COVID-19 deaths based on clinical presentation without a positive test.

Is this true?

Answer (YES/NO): YES